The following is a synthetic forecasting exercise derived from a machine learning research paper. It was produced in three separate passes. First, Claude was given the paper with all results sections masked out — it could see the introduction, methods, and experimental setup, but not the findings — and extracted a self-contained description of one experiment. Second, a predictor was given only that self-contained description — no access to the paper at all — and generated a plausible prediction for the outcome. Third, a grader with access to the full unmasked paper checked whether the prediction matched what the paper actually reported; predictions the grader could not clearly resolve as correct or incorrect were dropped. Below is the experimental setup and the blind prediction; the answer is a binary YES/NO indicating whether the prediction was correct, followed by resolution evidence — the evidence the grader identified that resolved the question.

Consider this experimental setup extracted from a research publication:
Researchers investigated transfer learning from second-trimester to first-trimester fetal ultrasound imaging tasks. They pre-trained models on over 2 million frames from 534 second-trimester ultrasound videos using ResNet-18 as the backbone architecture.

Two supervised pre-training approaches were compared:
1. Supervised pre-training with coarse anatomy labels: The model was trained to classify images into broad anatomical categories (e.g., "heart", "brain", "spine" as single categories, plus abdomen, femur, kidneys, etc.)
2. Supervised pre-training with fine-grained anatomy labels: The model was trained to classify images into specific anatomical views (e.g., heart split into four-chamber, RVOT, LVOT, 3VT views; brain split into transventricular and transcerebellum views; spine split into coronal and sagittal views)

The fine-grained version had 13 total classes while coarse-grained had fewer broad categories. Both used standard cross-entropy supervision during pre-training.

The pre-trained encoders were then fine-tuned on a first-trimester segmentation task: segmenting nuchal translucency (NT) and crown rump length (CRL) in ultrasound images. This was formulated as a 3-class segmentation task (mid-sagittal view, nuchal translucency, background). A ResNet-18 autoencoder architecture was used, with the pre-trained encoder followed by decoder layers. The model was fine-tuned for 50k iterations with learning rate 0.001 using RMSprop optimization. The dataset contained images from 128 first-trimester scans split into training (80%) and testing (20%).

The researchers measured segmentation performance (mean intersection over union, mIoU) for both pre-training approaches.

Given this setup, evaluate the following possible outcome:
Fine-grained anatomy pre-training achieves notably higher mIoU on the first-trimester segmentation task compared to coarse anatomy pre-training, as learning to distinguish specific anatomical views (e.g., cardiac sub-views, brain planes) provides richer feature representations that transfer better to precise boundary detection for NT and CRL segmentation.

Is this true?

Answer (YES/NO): YES